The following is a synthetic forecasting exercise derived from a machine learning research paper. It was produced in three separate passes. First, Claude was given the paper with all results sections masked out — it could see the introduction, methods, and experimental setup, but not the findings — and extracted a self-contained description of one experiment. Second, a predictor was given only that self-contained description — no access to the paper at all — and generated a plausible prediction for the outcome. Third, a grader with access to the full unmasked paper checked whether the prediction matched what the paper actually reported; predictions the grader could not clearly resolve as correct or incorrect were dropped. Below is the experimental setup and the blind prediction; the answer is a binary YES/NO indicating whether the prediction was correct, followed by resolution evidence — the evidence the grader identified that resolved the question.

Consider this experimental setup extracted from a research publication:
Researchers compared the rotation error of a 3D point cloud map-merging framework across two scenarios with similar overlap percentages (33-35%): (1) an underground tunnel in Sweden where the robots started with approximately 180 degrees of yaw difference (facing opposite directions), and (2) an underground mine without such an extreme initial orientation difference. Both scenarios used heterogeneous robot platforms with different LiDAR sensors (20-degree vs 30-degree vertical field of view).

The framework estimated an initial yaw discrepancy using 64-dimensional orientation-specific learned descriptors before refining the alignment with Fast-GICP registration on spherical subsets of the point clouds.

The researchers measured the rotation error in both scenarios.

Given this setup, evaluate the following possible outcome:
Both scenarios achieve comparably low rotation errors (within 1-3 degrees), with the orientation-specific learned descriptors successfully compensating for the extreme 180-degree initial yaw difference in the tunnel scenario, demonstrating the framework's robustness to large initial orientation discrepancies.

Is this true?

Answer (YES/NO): NO